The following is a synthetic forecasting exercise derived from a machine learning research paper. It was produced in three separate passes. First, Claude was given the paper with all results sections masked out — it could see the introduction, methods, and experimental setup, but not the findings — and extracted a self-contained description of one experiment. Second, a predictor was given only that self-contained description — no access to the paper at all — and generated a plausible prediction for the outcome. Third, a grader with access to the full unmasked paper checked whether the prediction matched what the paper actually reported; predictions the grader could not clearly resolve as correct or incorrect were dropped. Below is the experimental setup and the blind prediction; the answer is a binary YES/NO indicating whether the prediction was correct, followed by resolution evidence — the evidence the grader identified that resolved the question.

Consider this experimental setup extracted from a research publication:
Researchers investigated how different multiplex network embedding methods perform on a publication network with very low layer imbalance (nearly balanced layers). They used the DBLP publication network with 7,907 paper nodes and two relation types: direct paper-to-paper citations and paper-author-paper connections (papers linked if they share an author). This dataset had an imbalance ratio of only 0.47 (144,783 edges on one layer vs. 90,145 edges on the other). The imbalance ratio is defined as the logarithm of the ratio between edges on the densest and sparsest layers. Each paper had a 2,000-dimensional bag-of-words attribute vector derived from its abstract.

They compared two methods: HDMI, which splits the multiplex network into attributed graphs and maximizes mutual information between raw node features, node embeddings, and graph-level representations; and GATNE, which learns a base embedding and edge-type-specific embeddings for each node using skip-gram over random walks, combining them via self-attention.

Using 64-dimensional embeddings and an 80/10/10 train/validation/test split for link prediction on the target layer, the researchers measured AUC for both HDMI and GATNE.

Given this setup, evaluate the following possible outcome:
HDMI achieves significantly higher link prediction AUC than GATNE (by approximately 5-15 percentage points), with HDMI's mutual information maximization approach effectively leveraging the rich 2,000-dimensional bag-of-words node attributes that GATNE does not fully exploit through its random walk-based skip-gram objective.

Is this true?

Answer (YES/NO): NO